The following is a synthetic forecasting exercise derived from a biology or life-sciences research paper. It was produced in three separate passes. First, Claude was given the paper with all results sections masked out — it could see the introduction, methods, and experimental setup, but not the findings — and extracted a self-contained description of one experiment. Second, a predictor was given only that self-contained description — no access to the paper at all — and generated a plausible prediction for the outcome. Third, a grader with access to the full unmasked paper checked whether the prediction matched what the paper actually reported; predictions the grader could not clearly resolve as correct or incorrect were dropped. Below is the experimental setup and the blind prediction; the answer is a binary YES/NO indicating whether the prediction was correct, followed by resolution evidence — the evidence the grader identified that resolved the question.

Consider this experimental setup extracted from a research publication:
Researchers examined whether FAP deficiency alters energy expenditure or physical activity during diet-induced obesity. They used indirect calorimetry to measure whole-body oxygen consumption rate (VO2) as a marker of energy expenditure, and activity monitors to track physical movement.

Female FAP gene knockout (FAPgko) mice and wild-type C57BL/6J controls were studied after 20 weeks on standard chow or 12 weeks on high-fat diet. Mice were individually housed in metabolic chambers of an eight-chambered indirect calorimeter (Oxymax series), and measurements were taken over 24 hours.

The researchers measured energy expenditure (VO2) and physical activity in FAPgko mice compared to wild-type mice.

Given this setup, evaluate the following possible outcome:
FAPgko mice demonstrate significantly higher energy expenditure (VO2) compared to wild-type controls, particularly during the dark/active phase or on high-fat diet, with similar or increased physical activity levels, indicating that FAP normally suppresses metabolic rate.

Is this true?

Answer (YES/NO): NO